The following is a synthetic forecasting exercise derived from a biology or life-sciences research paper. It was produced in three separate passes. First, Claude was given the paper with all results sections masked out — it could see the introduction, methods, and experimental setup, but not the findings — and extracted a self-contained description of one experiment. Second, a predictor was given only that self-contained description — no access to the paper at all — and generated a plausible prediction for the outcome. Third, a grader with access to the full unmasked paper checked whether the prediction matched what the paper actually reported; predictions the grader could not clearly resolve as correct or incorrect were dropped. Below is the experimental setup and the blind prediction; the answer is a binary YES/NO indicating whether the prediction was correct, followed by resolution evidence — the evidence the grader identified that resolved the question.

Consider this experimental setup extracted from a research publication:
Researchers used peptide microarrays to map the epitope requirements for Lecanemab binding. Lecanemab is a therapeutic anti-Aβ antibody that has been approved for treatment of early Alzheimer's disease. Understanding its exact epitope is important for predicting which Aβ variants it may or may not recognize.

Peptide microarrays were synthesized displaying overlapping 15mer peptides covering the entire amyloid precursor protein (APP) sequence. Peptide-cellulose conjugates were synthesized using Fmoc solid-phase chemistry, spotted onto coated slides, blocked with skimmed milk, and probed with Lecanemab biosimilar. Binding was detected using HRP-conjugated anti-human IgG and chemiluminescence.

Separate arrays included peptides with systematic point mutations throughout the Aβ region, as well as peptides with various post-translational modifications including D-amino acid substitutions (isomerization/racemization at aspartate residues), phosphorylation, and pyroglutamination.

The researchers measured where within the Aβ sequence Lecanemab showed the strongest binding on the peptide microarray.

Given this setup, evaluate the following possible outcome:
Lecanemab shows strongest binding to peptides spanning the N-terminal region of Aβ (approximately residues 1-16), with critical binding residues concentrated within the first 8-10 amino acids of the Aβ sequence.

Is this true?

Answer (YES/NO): YES